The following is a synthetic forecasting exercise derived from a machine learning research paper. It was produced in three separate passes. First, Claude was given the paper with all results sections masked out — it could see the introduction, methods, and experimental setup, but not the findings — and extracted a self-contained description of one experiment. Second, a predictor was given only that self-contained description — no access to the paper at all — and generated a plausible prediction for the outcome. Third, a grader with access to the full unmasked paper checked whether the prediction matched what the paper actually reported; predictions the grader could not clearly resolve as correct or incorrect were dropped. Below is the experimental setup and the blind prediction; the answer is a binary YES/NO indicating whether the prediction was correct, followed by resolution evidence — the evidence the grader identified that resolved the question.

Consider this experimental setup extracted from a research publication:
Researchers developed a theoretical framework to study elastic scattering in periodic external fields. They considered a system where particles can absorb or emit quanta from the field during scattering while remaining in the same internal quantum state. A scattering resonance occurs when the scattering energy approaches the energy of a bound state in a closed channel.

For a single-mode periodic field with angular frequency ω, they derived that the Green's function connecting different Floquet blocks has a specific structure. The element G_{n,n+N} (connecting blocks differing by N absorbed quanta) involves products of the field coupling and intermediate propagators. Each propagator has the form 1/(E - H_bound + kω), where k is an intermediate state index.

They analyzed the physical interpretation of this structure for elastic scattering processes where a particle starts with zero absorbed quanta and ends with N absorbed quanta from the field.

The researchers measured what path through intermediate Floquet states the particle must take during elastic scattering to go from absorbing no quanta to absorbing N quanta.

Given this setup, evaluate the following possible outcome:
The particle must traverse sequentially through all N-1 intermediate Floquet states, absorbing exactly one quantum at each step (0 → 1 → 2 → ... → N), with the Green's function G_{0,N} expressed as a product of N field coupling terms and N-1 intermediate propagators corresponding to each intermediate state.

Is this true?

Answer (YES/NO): YES